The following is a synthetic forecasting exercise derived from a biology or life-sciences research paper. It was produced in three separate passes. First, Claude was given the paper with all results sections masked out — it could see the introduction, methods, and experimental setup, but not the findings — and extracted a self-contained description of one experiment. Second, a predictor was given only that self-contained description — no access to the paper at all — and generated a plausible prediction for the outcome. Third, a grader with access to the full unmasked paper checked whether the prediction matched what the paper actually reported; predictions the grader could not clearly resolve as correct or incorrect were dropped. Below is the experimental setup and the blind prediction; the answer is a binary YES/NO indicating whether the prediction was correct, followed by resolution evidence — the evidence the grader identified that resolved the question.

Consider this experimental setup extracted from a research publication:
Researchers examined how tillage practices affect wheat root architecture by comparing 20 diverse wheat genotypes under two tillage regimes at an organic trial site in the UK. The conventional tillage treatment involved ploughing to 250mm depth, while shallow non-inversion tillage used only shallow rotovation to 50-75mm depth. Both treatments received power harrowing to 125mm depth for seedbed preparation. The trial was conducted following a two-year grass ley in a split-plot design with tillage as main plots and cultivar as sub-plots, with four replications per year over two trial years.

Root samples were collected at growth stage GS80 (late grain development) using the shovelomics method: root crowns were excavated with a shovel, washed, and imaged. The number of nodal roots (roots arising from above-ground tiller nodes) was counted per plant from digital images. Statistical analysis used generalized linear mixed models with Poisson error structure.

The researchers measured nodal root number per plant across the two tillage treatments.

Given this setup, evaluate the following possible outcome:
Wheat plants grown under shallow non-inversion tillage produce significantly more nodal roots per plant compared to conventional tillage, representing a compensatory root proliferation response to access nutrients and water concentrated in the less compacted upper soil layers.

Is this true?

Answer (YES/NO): NO